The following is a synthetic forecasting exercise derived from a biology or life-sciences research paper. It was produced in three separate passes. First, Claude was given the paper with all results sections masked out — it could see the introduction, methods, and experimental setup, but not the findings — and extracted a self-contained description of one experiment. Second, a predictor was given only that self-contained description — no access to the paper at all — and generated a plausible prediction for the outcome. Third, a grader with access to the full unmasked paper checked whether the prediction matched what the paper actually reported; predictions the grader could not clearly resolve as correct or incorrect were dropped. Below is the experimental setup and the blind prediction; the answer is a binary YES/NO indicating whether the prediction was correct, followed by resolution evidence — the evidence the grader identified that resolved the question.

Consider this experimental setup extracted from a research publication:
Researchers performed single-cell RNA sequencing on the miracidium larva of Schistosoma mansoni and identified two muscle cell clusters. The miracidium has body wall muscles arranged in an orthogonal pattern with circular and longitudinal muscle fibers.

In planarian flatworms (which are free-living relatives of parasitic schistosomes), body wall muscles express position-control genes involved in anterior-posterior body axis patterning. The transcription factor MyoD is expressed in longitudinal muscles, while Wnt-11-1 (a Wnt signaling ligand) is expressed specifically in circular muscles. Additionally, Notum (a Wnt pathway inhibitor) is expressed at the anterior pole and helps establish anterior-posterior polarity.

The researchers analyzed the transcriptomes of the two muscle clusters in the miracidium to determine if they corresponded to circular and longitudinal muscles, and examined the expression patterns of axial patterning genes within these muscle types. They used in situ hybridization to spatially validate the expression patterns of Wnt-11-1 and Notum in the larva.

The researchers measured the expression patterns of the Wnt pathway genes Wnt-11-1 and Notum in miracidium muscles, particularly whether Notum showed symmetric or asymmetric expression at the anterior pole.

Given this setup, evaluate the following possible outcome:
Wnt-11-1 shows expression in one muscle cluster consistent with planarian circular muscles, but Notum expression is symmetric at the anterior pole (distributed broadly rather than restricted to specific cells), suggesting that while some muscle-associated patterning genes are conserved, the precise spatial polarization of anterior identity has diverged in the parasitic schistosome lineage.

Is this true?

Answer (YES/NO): NO